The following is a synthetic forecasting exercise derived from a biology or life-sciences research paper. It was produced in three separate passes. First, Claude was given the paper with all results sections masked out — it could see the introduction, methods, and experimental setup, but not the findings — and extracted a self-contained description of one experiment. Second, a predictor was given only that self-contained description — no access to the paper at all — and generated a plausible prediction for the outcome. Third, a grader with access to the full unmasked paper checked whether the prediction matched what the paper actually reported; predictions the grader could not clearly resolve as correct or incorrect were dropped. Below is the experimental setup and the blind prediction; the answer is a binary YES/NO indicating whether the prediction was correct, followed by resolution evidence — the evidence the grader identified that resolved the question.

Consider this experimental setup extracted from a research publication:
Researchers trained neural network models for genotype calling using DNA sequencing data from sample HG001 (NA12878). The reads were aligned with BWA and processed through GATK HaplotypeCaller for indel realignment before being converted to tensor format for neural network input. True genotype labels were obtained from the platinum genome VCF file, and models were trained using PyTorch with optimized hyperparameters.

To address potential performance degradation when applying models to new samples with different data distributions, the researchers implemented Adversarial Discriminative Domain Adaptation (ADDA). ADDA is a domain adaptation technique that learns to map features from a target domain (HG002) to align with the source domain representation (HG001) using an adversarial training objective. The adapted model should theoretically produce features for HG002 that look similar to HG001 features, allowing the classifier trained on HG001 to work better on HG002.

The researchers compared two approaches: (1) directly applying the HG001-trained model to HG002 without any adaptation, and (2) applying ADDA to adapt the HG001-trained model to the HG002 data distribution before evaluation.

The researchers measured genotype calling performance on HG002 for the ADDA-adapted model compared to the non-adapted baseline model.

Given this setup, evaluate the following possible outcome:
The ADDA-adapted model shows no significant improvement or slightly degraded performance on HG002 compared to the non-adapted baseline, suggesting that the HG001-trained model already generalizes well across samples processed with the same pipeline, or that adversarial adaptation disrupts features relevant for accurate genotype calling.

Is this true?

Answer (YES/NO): YES